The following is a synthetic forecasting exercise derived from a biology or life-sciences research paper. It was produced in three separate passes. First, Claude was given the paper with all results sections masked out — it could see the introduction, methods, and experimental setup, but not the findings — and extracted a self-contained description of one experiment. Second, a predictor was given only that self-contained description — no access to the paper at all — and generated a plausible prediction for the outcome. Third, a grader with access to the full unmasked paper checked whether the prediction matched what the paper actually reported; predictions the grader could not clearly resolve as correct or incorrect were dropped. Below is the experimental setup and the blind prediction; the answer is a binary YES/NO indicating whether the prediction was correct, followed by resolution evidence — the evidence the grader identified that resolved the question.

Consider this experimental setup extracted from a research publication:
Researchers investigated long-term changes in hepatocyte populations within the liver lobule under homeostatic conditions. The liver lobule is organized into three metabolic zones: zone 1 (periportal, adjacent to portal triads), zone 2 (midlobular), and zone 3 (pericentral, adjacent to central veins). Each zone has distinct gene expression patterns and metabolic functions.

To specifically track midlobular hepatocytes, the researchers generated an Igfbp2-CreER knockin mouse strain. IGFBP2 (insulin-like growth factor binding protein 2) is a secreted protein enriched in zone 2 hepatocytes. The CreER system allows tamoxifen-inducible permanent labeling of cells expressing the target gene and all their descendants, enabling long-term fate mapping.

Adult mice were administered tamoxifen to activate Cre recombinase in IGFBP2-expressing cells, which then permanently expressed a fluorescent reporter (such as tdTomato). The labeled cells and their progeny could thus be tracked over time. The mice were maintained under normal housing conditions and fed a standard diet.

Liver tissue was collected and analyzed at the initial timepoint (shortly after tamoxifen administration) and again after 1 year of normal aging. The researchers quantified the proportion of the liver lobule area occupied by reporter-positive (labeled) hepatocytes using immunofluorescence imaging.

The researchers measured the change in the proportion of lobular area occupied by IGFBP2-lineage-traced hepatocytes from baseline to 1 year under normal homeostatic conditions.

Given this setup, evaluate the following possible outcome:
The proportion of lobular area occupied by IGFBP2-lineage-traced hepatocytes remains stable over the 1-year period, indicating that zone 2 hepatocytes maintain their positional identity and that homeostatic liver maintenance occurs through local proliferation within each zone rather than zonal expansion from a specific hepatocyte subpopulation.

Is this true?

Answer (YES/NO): NO